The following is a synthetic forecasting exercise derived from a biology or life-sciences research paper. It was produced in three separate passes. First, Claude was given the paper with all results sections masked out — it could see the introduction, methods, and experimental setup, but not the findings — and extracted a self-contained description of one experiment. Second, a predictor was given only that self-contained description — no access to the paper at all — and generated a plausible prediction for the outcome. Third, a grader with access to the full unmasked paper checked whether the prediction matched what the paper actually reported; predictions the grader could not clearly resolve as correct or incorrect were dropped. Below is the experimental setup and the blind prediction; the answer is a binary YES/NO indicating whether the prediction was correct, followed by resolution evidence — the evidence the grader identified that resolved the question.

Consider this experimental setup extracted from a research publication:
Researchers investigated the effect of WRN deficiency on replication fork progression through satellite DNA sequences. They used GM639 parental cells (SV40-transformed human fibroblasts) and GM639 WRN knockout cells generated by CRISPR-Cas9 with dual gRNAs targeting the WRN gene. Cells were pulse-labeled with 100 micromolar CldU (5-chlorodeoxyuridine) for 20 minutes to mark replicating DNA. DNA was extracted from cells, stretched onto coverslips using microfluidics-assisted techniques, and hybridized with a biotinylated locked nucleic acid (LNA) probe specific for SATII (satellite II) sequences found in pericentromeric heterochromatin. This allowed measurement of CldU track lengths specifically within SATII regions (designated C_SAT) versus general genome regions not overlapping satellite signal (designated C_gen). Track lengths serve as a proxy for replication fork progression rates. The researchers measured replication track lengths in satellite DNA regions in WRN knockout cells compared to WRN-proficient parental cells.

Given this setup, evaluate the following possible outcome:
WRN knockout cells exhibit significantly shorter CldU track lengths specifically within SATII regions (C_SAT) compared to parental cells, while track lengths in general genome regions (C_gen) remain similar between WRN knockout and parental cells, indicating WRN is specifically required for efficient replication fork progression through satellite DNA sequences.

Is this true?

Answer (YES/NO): NO